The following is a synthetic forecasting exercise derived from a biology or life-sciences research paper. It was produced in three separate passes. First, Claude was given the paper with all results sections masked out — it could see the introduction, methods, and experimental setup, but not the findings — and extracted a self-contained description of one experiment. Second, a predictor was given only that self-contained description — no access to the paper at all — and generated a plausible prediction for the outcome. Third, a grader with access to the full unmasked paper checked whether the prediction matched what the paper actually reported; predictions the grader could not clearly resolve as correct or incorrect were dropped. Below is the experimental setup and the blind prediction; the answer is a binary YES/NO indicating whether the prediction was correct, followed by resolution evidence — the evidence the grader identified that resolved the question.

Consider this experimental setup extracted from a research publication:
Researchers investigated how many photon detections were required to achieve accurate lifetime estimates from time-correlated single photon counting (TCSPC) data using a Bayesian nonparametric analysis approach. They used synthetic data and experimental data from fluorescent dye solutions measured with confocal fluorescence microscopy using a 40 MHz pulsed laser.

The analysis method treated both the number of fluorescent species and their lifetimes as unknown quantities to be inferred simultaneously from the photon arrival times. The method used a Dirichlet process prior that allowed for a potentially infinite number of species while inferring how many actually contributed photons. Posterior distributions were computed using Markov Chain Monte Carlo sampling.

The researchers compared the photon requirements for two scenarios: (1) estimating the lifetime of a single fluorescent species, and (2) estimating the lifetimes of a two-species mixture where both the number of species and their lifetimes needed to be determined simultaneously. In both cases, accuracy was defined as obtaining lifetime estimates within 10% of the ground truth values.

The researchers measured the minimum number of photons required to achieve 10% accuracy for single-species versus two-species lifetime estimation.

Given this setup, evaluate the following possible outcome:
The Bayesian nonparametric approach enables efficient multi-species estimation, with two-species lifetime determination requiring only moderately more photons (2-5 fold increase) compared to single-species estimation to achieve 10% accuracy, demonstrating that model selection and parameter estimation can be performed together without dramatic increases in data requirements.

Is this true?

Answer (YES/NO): NO